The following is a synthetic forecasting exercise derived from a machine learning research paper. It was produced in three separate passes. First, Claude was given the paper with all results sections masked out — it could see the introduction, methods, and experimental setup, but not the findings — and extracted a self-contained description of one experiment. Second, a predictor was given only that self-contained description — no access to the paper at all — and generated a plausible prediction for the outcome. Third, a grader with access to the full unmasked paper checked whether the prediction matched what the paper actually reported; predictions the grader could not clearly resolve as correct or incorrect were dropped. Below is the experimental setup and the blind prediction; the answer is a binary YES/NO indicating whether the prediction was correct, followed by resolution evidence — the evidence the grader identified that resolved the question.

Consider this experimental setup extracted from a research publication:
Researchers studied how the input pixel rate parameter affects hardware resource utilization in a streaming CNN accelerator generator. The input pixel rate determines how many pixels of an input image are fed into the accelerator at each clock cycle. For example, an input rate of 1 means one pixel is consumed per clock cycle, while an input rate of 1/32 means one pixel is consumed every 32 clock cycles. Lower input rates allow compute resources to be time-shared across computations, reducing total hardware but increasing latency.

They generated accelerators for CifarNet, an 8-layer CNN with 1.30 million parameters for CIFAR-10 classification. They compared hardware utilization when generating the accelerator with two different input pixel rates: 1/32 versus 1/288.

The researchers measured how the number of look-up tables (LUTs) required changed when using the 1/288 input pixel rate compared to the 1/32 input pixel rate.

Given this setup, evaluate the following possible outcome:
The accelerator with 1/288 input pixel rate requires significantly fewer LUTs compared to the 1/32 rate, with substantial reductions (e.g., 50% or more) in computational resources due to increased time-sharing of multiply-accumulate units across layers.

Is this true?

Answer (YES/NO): YES